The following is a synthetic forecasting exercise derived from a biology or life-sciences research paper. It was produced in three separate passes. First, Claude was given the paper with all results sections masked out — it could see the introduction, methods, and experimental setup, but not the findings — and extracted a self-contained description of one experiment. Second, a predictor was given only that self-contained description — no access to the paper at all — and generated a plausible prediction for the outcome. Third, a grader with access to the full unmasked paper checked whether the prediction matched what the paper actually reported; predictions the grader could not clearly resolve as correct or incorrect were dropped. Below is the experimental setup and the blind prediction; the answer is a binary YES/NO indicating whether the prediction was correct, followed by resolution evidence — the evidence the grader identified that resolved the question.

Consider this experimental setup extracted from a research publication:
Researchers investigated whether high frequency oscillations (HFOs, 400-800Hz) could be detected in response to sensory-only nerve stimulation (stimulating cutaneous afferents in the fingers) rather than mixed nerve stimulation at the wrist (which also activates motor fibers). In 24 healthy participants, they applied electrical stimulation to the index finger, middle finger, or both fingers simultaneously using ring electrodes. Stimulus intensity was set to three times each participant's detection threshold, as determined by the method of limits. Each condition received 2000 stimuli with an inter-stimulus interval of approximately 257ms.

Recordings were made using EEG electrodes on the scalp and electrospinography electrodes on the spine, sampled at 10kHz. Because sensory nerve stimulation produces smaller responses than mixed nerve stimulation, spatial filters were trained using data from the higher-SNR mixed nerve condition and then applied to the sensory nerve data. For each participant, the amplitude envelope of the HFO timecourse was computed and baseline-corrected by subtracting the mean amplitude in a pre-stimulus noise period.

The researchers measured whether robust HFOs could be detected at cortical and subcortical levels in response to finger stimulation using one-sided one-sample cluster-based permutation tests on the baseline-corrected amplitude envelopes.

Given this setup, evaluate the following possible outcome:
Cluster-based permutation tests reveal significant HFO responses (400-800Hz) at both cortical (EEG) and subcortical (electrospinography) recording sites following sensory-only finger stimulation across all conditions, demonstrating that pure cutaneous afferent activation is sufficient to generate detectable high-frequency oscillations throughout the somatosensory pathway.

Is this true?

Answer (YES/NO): NO